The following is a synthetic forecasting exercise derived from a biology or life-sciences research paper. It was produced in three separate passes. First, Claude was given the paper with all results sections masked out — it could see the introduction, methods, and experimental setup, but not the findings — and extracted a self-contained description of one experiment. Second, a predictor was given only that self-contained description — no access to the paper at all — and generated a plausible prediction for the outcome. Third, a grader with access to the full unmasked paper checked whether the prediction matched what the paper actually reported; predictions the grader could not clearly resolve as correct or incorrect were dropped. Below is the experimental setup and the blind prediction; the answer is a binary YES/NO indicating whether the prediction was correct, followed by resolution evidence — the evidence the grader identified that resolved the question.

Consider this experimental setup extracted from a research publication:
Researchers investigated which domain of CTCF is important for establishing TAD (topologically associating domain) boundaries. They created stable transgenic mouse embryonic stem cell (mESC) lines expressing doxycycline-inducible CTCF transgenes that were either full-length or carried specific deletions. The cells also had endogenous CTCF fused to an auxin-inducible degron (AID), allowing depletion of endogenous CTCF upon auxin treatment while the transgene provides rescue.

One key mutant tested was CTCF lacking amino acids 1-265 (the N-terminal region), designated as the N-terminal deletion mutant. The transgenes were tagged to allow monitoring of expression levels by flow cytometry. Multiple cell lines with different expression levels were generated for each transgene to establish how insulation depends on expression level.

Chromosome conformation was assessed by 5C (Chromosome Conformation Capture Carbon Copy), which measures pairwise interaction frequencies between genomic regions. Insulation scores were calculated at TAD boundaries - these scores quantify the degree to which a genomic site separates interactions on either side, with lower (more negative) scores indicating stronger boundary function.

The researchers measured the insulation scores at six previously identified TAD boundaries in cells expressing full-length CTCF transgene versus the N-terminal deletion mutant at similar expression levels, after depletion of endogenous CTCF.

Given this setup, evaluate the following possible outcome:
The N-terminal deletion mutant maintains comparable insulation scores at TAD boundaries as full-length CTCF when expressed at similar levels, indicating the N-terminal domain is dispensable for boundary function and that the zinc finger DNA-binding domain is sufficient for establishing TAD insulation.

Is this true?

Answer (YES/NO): NO